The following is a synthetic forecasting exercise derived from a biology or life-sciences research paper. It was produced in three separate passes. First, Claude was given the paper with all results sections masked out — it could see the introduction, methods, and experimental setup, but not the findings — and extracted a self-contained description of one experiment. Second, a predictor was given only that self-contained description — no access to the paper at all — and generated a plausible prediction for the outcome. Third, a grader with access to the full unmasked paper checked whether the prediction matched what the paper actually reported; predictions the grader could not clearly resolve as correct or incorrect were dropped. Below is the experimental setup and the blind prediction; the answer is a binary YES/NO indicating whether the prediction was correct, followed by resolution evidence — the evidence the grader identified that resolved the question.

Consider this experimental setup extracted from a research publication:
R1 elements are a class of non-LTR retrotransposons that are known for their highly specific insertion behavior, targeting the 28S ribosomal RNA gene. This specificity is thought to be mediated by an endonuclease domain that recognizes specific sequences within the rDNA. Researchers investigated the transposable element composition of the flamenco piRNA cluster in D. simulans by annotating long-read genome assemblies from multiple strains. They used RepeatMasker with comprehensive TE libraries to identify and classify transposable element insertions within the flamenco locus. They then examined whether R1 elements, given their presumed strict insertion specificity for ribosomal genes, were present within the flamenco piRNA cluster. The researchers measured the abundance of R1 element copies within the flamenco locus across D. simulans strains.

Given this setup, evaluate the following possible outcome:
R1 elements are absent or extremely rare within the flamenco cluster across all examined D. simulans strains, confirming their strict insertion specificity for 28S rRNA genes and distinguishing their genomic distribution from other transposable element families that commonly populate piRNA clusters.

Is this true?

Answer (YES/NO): NO